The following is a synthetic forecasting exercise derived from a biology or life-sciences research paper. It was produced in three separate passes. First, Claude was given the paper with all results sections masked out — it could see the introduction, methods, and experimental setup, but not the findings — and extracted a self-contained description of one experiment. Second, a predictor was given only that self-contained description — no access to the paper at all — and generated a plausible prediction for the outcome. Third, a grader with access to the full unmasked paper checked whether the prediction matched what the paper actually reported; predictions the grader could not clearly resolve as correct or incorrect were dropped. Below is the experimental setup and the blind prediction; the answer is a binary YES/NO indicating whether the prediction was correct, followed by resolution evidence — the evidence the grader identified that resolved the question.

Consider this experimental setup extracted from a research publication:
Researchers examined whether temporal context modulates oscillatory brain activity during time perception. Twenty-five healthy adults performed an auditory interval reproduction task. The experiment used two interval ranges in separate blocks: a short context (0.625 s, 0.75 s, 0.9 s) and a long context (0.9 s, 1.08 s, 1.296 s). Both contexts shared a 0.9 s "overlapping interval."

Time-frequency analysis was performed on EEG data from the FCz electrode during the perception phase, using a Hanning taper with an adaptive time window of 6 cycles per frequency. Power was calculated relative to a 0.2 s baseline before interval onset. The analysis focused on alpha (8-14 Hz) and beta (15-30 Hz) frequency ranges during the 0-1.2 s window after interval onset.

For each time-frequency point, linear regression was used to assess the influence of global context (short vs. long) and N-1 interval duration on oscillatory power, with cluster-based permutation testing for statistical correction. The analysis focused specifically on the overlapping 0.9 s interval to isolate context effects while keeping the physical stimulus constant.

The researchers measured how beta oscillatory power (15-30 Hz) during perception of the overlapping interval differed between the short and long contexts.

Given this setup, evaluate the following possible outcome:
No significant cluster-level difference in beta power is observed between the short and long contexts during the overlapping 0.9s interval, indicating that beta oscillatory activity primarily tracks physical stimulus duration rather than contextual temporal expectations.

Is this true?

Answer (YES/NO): NO